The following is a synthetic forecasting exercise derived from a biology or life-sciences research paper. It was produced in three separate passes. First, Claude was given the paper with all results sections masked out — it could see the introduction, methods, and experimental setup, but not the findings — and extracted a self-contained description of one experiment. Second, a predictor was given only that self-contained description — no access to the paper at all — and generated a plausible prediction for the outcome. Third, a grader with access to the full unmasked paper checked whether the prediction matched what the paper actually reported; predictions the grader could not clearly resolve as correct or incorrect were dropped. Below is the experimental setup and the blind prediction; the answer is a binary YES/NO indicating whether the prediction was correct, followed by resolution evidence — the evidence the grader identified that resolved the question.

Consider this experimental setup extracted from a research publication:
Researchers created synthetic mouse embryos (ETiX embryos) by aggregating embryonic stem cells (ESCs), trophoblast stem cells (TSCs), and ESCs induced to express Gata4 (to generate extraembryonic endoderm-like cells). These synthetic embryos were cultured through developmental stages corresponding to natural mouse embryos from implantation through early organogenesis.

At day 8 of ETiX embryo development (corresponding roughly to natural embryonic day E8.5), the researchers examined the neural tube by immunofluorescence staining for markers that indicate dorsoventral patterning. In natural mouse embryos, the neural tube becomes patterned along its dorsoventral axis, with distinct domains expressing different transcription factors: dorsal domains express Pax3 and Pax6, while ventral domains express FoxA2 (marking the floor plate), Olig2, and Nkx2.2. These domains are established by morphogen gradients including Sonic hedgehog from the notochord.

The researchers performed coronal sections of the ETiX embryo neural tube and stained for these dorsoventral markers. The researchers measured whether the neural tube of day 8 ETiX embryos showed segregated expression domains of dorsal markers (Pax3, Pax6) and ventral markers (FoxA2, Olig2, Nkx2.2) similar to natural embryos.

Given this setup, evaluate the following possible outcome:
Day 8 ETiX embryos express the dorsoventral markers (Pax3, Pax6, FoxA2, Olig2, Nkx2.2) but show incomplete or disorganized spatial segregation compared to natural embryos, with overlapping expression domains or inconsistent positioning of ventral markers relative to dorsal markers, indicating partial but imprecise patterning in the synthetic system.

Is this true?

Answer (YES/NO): NO